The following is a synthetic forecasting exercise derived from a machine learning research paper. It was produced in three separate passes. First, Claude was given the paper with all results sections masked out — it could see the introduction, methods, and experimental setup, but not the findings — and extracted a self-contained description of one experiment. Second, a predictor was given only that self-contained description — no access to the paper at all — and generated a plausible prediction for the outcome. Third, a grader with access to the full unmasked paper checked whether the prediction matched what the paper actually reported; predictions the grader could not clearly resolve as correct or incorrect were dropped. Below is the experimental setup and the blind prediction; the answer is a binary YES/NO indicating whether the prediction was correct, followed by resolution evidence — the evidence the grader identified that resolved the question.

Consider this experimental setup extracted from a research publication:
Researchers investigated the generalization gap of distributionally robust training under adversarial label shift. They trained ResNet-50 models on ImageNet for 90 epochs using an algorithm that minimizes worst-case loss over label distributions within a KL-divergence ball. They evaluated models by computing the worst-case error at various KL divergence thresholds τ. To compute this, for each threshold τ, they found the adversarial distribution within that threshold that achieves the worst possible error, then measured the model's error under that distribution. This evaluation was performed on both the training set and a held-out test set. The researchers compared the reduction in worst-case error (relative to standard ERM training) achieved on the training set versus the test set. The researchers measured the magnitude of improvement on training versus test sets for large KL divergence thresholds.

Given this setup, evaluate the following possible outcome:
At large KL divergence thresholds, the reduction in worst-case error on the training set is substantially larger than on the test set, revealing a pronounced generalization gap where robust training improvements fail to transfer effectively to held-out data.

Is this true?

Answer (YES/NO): NO